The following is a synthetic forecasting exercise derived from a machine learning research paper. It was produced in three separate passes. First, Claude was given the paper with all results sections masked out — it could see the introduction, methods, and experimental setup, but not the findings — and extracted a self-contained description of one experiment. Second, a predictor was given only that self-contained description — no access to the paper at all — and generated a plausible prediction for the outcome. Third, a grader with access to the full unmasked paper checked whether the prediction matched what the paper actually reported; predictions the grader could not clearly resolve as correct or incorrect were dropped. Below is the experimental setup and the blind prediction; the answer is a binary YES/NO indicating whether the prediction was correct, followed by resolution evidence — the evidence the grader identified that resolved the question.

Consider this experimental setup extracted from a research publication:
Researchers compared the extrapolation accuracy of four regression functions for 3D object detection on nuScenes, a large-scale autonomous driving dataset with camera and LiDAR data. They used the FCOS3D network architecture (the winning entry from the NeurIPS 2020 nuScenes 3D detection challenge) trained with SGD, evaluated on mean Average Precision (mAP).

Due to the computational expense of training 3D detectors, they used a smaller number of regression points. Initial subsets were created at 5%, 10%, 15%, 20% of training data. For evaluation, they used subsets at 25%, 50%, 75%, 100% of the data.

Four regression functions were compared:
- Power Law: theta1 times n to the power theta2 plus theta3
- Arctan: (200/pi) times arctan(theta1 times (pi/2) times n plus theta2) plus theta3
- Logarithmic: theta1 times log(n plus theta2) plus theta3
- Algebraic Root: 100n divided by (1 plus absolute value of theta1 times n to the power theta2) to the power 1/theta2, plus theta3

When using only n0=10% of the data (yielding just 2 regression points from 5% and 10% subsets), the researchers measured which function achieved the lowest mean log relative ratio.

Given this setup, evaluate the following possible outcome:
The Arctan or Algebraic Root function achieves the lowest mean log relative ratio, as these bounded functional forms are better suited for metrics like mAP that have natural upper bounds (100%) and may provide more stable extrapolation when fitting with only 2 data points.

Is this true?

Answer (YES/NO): NO